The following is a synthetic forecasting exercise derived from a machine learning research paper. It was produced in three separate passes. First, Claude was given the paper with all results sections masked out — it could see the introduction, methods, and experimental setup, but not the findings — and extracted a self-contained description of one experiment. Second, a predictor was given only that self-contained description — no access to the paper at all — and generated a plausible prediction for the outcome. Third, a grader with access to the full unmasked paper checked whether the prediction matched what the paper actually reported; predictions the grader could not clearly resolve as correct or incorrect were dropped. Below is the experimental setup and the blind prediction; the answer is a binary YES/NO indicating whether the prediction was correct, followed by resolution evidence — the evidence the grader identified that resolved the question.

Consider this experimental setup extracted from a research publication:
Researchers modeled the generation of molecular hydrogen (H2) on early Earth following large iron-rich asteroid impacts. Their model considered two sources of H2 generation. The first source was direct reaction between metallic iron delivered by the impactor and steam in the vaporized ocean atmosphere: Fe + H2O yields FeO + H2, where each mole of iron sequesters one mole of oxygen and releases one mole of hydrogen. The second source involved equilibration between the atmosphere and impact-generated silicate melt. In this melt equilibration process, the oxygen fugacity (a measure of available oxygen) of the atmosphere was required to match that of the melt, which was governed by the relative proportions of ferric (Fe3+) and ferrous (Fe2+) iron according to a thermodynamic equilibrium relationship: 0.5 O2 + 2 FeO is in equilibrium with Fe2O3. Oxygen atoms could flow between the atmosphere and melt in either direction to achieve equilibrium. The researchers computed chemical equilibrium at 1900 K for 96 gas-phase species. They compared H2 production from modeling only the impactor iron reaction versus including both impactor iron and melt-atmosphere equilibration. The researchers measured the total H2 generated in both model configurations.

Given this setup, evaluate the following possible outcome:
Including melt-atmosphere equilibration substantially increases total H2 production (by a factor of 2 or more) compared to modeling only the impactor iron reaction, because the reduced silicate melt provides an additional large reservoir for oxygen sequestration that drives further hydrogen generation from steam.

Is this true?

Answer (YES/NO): NO